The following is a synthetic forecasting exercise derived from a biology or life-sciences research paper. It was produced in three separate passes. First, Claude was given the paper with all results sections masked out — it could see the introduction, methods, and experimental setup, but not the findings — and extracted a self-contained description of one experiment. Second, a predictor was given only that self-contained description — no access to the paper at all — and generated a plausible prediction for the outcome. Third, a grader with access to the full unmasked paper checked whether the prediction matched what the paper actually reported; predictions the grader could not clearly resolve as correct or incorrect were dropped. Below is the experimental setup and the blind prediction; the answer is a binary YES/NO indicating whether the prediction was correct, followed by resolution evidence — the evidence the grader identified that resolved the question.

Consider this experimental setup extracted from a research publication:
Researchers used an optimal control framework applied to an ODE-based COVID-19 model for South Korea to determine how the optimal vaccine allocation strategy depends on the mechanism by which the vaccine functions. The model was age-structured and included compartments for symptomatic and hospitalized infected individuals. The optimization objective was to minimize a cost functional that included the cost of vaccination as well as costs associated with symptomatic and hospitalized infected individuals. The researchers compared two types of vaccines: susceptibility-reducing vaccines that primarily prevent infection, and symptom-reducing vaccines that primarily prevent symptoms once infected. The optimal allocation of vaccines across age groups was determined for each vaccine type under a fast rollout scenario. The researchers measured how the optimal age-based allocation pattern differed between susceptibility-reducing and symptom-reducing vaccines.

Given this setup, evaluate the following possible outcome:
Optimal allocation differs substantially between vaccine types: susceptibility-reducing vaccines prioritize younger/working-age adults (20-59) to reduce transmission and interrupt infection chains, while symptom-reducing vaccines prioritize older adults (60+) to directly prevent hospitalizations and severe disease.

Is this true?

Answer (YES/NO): NO